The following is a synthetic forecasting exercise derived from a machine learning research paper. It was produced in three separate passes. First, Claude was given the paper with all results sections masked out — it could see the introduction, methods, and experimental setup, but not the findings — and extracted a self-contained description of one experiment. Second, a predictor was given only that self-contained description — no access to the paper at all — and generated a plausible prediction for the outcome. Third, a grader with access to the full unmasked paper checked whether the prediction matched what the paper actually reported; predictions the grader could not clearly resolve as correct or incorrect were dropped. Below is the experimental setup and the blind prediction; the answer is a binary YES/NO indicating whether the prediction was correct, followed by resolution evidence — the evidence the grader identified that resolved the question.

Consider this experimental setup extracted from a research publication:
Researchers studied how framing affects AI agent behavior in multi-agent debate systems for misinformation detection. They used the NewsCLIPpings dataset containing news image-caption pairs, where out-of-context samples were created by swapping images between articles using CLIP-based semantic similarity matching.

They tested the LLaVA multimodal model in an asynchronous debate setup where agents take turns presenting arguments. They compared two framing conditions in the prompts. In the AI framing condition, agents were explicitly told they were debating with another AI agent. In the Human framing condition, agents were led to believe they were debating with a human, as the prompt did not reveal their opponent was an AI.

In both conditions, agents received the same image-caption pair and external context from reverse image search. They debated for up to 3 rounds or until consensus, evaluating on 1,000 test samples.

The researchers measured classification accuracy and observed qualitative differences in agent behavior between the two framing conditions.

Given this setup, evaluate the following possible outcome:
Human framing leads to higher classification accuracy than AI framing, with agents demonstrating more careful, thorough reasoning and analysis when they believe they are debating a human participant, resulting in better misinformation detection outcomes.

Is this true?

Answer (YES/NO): YES